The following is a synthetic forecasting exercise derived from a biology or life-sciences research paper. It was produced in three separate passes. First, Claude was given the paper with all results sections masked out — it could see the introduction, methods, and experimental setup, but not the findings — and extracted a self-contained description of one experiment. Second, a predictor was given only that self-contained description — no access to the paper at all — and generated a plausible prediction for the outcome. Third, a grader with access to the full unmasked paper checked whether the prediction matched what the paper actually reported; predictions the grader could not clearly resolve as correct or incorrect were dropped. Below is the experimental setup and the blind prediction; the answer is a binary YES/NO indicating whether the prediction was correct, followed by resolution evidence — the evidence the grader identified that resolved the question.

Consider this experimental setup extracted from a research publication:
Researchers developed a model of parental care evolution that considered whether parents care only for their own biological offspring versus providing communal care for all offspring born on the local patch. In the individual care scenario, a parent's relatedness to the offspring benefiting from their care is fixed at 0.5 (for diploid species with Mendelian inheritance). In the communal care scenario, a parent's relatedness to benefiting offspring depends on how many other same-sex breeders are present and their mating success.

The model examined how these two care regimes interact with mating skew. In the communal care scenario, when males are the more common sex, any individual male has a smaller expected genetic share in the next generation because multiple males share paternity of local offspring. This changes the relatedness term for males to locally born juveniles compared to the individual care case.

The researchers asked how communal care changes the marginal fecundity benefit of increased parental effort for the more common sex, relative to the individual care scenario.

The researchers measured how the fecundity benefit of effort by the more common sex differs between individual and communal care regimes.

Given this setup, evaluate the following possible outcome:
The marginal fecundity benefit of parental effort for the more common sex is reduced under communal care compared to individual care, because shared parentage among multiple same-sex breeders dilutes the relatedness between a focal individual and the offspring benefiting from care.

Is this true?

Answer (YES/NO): YES